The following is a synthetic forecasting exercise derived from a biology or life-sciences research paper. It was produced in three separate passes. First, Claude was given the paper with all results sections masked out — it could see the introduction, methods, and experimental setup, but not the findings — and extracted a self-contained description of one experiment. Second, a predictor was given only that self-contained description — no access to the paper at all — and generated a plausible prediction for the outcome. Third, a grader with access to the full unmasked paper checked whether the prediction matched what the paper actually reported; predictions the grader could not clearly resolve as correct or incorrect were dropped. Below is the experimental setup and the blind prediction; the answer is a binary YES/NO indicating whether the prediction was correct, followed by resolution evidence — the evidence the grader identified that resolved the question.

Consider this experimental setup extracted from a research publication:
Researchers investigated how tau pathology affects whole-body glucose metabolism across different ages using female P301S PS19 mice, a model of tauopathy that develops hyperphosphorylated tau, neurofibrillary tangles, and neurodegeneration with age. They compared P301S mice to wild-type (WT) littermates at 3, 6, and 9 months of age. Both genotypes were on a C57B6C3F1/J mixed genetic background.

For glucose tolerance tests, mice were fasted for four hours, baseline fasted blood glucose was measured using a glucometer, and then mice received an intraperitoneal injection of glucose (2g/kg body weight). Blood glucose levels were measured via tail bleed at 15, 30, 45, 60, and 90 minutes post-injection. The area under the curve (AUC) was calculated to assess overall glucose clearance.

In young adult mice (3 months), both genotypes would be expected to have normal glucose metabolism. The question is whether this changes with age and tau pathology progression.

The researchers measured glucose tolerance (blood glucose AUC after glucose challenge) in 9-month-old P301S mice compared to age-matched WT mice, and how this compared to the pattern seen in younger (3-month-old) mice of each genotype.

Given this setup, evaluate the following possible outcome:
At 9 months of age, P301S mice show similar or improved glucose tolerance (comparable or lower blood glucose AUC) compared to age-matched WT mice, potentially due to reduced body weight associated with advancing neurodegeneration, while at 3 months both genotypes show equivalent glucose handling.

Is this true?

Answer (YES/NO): NO